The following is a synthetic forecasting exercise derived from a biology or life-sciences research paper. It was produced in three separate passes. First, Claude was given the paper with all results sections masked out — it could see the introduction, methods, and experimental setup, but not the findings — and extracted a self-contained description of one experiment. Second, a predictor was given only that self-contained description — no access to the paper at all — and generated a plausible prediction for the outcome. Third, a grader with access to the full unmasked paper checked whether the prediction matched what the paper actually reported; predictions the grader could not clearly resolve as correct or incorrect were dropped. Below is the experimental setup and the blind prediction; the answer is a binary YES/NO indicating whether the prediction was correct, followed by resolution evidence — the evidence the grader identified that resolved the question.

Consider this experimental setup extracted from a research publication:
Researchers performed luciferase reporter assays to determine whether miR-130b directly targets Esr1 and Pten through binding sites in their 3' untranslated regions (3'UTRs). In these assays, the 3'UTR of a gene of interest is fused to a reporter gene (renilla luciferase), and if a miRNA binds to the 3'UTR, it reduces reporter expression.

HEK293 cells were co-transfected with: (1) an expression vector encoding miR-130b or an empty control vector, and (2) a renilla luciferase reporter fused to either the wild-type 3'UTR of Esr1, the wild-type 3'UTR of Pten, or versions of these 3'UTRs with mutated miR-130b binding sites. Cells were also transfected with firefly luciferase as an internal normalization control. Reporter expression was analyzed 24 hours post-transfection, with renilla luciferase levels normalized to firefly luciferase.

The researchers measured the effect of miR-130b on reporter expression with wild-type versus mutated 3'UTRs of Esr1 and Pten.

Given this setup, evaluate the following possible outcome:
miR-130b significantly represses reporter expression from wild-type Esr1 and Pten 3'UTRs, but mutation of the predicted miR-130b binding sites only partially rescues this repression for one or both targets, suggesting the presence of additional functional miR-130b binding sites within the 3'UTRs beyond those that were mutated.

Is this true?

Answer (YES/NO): YES